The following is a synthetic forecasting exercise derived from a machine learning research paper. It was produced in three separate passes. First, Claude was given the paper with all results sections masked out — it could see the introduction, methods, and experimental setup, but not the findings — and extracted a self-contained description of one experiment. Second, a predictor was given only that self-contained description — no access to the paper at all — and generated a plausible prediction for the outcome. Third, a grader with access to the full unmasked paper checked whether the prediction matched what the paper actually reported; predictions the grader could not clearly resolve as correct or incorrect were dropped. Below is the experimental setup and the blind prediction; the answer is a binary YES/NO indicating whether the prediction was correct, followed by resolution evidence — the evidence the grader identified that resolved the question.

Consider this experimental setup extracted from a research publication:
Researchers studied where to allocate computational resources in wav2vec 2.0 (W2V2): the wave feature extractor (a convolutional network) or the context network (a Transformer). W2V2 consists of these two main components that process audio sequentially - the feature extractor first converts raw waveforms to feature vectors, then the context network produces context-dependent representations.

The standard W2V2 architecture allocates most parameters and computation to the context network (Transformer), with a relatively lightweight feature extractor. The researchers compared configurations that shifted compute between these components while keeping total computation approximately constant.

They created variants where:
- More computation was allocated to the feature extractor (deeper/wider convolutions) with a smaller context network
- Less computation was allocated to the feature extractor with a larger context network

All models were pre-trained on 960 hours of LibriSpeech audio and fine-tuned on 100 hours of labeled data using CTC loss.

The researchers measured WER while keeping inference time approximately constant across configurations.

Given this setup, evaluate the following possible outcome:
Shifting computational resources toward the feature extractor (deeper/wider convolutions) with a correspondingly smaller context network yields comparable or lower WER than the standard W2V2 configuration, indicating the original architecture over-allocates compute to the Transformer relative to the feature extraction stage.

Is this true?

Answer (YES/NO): NO